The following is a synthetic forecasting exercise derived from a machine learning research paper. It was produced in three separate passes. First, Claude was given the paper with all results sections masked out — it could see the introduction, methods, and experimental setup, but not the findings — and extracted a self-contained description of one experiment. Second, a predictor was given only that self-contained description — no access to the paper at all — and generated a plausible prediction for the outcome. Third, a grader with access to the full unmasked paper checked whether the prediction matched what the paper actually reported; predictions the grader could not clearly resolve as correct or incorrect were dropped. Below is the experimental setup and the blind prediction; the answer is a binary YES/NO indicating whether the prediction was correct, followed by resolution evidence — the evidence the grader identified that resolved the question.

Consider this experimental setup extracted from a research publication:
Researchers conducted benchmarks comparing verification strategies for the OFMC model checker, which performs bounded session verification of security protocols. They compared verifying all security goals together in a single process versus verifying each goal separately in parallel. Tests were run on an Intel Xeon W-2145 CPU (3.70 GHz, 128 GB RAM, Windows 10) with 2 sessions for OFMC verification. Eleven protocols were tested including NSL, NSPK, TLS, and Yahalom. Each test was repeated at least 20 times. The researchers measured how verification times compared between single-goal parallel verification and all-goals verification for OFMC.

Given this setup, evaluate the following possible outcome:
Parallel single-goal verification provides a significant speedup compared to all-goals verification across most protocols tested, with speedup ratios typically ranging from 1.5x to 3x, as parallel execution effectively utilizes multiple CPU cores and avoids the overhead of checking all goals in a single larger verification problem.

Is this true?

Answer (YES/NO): NO